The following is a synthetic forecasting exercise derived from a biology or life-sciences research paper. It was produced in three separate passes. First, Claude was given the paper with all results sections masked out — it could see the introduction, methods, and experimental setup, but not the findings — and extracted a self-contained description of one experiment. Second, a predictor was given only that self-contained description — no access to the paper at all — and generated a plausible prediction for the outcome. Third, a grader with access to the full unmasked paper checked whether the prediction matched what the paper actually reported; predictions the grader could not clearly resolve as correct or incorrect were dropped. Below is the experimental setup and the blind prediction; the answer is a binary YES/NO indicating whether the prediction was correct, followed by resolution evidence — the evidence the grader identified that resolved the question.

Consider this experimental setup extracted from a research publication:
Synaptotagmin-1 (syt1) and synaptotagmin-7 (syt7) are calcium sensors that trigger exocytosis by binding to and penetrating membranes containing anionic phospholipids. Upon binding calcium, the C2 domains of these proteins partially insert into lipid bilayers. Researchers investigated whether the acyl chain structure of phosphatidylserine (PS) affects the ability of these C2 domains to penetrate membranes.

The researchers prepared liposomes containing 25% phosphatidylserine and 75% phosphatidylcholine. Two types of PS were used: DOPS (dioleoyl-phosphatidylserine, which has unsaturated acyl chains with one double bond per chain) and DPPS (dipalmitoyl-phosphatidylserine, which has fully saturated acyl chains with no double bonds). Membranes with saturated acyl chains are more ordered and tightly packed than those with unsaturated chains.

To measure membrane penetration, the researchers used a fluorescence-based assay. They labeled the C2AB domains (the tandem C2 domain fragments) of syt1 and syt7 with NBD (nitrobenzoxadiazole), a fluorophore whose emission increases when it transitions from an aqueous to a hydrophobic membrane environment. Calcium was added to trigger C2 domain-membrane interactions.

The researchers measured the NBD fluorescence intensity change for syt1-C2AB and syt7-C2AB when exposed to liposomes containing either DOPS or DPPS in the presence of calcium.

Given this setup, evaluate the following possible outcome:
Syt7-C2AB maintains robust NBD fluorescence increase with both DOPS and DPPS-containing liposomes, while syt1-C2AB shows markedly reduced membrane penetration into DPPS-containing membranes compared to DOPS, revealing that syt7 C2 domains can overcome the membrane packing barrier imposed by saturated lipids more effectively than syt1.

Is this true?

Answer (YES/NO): YES